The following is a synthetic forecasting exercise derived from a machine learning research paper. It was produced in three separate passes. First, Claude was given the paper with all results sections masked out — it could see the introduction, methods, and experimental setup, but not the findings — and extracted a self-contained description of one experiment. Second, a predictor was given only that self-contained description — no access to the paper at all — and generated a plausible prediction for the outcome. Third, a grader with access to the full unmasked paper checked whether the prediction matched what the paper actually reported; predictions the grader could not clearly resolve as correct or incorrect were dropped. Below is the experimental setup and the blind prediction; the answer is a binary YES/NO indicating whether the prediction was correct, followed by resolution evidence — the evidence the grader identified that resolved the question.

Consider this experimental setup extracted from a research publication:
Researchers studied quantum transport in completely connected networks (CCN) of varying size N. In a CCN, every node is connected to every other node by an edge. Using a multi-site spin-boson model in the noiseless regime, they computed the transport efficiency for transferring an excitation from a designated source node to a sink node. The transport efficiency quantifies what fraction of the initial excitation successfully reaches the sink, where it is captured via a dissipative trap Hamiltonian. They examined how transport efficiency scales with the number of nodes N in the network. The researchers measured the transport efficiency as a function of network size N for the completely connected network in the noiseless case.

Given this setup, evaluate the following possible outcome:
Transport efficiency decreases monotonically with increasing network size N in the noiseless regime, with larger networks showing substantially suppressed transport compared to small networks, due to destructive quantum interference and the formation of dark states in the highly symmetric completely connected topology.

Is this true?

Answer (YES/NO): YES